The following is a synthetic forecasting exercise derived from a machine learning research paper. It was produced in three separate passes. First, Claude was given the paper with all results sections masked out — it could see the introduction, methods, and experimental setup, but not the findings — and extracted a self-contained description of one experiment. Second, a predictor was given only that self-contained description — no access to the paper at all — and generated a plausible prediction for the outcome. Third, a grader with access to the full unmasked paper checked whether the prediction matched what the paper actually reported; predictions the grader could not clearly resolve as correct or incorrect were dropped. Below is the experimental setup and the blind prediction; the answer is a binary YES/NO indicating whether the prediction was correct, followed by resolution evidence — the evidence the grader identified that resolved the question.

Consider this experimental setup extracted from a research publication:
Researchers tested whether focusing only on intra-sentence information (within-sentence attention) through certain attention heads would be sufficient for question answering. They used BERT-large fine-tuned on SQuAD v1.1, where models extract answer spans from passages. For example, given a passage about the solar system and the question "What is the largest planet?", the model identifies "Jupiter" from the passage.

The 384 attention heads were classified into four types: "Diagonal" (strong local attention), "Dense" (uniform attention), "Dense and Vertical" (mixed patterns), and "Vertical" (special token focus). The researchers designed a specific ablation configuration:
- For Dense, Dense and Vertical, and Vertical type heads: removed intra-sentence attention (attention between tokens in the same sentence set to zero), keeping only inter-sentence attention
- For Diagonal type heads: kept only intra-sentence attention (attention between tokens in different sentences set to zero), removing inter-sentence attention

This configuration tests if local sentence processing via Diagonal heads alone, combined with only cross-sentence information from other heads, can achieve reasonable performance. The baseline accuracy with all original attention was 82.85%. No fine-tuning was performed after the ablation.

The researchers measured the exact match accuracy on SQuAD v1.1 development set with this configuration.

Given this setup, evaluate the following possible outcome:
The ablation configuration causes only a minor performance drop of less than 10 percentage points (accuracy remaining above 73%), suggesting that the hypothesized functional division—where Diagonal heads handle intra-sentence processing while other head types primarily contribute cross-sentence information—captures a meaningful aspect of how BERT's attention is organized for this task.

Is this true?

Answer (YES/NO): NO